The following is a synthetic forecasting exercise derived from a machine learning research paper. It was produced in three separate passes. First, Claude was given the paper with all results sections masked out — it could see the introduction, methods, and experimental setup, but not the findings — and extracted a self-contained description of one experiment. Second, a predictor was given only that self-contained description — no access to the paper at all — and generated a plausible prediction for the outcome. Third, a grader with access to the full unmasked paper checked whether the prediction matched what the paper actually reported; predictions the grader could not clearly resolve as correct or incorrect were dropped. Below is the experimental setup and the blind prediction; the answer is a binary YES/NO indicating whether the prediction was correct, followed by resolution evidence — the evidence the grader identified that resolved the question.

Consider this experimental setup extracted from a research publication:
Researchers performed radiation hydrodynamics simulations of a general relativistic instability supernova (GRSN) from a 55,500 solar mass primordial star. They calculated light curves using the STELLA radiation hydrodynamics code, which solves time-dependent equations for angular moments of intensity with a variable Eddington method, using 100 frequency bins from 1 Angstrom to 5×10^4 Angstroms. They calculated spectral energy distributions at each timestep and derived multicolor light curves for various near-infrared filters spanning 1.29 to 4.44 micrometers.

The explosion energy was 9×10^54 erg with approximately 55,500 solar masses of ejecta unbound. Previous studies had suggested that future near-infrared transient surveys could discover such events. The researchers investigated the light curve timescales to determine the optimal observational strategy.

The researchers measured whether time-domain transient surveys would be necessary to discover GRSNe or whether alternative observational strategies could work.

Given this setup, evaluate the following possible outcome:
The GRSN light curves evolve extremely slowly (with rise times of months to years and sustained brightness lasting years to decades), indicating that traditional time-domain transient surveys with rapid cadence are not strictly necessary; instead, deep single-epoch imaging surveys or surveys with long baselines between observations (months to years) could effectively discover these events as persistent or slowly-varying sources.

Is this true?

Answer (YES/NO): YES